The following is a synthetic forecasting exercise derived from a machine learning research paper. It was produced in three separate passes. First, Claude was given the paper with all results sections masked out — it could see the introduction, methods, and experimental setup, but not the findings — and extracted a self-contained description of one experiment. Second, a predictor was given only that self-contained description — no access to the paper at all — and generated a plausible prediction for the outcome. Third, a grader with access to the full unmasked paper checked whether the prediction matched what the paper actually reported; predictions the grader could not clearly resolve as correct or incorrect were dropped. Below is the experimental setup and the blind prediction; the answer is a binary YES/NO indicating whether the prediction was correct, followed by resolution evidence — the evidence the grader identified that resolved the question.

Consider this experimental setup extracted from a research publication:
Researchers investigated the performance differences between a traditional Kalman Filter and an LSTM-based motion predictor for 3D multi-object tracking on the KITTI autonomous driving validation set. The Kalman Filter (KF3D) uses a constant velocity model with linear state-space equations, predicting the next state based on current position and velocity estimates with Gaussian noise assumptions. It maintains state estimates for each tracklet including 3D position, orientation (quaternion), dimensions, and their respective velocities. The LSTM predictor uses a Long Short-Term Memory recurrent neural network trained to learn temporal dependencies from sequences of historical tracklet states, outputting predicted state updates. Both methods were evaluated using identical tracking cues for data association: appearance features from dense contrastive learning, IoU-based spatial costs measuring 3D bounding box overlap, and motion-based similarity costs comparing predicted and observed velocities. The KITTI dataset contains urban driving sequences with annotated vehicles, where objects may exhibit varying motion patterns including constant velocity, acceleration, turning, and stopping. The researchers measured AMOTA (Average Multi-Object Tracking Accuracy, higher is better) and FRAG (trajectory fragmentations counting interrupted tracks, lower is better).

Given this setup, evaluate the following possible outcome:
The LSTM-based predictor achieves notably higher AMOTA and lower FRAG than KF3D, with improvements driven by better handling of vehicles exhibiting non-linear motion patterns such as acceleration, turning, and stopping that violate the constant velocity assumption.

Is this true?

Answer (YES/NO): NO